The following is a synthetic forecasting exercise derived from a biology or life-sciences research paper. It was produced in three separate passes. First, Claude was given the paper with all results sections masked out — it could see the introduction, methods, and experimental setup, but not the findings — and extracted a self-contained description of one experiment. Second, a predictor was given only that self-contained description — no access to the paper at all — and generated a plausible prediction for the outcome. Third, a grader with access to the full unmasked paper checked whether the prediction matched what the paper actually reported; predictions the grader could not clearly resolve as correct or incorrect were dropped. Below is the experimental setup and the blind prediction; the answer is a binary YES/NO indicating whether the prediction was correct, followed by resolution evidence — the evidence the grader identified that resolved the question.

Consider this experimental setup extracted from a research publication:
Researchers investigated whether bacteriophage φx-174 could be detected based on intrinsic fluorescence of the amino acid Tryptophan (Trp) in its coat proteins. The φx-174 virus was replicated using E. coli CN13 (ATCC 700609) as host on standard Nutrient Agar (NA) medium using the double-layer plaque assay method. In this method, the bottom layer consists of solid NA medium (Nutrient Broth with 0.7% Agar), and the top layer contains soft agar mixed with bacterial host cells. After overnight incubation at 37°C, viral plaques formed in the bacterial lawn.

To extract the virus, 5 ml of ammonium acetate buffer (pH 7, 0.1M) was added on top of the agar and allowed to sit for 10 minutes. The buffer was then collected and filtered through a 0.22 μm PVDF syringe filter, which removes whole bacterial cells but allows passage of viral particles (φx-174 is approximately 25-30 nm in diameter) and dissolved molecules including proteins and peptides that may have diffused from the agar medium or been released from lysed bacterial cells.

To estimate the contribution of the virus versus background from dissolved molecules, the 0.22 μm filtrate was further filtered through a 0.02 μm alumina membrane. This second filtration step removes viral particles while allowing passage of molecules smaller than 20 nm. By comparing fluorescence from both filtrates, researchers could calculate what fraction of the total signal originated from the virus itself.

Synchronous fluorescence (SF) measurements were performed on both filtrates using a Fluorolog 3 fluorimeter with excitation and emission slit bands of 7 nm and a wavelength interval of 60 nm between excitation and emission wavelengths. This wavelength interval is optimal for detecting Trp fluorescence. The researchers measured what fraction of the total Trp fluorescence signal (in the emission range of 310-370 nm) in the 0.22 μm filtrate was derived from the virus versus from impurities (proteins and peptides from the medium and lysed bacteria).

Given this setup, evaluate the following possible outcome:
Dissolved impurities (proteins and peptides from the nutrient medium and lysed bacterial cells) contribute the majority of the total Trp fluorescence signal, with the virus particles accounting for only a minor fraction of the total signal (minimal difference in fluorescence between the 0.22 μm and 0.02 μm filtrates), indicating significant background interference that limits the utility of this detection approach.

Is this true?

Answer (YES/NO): YES